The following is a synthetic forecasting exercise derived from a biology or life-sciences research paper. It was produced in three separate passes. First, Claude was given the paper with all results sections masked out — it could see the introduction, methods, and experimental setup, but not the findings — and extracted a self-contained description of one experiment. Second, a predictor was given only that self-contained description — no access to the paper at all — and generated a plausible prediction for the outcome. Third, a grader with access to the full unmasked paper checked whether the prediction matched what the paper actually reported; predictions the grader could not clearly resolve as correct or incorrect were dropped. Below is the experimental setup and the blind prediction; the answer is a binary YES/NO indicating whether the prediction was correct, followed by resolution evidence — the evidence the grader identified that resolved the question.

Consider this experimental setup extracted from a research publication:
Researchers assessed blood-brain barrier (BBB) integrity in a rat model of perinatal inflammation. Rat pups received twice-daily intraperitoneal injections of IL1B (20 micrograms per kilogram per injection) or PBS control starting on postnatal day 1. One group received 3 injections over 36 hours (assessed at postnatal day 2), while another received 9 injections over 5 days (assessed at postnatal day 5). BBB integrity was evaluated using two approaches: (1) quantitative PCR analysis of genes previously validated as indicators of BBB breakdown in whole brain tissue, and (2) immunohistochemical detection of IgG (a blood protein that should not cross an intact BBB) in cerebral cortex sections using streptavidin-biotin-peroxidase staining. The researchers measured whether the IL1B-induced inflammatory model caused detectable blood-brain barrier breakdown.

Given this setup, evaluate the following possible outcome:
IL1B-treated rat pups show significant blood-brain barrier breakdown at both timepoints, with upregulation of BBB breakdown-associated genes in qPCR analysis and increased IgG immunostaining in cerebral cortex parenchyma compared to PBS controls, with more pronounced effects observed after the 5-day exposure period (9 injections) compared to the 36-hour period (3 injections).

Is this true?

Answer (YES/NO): NO